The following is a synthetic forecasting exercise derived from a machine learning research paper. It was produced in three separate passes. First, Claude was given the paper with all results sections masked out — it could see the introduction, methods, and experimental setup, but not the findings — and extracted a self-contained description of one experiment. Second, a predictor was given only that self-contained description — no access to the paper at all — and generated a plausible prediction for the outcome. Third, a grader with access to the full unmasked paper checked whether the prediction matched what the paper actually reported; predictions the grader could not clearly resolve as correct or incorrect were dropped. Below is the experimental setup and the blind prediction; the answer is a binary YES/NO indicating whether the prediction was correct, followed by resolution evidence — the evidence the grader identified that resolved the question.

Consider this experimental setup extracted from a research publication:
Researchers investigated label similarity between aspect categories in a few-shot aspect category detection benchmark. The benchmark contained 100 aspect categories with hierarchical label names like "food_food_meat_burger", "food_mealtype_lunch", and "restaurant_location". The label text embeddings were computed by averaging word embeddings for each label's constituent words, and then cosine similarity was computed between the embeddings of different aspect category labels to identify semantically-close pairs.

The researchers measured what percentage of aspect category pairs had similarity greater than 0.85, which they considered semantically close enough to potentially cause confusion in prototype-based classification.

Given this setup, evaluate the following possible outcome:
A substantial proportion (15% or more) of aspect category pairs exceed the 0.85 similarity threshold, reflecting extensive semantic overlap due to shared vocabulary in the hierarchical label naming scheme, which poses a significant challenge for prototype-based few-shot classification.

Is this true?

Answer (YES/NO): YES